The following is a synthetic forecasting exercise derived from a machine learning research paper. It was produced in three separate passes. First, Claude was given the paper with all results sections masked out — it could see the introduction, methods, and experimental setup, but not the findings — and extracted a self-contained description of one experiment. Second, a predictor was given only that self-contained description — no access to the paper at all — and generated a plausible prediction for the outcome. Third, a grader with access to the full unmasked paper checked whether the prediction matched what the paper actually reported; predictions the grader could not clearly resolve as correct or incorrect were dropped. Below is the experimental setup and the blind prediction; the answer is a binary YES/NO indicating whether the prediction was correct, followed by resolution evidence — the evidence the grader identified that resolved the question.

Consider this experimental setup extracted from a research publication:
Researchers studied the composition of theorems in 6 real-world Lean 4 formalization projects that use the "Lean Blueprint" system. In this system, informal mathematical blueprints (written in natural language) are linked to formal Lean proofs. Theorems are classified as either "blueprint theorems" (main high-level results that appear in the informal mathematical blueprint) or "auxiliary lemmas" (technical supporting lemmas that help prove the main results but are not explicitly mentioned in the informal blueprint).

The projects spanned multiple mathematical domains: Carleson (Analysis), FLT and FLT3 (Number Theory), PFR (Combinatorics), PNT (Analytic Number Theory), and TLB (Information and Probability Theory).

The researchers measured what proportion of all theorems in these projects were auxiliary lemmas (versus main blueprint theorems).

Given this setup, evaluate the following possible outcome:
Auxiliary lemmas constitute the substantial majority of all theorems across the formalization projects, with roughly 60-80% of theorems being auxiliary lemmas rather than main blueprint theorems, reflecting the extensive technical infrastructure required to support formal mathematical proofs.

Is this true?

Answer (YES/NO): NO